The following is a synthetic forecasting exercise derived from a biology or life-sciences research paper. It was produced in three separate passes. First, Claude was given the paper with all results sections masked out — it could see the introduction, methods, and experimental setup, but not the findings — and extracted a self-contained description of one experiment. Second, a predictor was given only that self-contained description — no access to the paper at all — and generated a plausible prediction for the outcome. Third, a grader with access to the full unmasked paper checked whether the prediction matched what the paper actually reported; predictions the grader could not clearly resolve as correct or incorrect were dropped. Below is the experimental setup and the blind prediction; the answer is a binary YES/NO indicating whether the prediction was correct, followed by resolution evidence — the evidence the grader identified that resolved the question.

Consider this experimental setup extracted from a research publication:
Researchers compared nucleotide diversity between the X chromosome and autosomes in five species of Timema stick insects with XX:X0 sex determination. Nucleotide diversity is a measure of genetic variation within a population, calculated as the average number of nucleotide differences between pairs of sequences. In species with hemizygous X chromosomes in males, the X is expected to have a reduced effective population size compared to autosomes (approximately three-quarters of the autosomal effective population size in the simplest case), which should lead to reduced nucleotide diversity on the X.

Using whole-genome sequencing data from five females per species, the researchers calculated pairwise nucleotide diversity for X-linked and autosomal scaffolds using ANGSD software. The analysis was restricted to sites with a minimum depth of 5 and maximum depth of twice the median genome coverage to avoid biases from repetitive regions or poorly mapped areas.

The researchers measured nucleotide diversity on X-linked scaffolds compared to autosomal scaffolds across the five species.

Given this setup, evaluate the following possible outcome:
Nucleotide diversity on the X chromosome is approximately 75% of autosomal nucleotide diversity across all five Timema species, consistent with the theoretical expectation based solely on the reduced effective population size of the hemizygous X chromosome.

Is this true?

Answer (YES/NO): NO